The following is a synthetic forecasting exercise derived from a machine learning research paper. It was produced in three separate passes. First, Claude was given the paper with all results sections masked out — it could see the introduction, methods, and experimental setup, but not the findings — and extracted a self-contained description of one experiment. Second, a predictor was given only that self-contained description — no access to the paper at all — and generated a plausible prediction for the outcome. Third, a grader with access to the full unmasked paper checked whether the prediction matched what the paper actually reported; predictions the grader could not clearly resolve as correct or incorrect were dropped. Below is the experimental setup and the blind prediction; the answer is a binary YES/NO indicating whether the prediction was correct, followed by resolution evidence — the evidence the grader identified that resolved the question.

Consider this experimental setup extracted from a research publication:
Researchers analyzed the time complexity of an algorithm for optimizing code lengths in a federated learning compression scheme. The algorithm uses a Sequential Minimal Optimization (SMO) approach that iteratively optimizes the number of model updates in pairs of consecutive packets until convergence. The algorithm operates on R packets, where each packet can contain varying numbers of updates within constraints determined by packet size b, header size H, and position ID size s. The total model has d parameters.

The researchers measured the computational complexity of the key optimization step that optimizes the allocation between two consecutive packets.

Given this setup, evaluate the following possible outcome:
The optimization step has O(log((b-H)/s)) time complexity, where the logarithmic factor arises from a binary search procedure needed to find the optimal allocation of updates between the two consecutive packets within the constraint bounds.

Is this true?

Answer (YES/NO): NO